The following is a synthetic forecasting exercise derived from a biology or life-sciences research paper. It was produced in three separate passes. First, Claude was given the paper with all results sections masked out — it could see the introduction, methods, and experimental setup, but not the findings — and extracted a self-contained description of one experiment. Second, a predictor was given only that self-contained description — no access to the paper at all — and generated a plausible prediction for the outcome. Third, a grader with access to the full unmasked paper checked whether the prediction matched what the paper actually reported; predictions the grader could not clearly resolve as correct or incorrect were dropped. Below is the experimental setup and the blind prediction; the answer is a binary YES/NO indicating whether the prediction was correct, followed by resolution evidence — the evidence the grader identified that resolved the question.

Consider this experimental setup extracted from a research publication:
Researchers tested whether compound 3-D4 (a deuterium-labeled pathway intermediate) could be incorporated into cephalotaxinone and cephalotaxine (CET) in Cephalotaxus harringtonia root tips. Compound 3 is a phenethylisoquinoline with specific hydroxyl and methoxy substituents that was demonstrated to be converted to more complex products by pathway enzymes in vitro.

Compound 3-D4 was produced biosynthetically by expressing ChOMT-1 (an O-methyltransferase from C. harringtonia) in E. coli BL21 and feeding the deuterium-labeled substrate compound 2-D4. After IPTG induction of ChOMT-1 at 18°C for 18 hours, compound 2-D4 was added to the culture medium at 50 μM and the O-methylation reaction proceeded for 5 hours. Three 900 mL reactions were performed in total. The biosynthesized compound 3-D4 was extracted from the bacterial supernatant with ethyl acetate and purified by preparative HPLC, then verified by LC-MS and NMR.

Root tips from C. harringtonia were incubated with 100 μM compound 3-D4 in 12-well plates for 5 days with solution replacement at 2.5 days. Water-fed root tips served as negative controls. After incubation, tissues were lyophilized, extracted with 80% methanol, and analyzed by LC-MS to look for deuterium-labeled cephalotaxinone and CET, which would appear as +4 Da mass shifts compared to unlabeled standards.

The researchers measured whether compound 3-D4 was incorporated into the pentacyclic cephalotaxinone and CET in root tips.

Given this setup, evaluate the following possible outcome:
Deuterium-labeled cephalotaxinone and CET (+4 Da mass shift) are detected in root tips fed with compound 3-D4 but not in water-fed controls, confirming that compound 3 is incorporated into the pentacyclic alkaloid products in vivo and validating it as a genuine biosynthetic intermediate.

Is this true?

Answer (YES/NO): YES